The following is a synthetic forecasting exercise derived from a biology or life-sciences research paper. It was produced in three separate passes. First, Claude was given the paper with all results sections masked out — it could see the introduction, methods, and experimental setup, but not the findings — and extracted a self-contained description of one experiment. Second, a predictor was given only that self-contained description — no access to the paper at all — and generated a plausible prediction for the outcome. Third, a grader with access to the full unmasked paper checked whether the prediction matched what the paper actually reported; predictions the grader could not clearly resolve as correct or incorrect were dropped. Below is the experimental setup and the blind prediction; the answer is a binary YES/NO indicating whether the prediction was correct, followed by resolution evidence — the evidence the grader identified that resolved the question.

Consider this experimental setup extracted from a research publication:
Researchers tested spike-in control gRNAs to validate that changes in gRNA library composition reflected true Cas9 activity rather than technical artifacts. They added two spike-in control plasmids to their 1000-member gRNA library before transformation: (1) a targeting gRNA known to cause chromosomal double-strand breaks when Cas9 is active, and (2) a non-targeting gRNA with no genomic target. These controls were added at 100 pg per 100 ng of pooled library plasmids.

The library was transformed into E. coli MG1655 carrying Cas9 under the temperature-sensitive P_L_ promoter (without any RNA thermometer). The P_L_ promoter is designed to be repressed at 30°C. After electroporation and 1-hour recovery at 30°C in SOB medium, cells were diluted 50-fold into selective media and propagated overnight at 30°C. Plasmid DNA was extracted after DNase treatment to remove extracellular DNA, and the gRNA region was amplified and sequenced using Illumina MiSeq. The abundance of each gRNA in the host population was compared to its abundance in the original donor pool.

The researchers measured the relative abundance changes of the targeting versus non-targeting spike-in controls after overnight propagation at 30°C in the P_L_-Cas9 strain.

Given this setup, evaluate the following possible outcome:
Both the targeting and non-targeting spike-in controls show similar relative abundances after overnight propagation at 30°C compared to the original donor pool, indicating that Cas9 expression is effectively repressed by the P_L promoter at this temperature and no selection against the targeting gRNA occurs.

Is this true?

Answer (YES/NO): NO